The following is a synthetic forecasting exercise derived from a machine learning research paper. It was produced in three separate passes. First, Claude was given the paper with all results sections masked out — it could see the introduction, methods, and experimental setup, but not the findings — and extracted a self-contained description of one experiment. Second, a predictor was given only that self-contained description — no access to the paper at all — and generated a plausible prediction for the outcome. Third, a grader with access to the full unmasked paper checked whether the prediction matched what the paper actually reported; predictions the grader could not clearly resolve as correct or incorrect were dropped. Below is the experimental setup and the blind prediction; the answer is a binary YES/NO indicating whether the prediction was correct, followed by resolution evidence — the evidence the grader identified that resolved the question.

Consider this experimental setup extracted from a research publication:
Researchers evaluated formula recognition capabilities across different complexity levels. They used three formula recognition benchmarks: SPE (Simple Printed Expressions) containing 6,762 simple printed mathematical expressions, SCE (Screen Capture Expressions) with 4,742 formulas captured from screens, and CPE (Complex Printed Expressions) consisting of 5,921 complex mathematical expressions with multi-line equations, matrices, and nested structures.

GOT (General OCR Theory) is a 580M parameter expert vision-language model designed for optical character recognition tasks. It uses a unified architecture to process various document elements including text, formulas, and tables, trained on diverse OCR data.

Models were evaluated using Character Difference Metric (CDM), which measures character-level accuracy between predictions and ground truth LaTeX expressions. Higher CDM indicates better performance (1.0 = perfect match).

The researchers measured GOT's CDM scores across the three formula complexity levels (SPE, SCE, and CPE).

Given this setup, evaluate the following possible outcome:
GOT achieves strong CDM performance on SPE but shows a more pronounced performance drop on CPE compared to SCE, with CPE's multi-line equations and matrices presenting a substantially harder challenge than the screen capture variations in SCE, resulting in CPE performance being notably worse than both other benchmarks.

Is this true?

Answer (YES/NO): NO